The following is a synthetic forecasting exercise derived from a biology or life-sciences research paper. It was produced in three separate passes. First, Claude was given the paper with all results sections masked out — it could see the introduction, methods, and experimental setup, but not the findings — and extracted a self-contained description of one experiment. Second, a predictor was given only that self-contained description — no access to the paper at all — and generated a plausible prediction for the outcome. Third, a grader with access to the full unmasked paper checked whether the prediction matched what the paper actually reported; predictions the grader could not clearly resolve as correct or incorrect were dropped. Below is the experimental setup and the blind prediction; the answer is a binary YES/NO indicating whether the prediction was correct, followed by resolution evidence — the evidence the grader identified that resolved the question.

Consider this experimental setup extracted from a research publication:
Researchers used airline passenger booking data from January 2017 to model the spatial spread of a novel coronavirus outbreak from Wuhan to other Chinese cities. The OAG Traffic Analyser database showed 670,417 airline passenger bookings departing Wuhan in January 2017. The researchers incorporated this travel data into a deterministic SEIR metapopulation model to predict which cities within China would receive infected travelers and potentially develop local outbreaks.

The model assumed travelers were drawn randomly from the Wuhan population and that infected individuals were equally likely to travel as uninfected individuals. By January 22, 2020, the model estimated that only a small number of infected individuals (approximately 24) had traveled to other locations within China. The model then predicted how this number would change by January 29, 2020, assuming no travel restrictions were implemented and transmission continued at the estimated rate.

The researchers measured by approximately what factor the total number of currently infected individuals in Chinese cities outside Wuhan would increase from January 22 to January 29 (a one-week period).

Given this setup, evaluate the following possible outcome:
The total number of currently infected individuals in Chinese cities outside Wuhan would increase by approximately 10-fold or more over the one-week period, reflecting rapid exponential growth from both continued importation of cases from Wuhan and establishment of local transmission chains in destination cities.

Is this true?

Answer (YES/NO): YES